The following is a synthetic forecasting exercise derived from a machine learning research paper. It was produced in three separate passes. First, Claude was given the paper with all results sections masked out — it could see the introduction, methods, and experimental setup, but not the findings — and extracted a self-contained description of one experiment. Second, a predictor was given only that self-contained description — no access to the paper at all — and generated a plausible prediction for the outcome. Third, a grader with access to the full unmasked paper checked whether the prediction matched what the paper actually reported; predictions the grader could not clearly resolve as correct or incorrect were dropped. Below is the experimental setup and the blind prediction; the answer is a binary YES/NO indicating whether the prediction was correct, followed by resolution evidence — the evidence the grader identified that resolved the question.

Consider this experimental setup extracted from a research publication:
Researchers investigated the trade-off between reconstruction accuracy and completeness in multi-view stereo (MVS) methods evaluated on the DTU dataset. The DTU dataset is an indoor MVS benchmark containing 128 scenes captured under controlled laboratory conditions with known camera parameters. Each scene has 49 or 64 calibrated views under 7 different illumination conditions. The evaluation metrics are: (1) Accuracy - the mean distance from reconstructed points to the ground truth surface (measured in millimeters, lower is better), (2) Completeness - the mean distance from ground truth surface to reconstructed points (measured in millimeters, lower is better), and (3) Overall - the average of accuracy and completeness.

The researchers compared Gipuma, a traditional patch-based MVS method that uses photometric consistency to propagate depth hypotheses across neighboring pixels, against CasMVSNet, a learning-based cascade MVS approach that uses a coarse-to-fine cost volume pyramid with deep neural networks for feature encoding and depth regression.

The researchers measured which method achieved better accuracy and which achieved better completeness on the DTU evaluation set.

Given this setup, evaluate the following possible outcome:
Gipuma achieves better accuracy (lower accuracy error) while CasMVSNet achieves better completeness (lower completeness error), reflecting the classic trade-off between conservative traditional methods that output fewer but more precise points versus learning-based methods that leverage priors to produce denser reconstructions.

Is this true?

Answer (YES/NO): YES